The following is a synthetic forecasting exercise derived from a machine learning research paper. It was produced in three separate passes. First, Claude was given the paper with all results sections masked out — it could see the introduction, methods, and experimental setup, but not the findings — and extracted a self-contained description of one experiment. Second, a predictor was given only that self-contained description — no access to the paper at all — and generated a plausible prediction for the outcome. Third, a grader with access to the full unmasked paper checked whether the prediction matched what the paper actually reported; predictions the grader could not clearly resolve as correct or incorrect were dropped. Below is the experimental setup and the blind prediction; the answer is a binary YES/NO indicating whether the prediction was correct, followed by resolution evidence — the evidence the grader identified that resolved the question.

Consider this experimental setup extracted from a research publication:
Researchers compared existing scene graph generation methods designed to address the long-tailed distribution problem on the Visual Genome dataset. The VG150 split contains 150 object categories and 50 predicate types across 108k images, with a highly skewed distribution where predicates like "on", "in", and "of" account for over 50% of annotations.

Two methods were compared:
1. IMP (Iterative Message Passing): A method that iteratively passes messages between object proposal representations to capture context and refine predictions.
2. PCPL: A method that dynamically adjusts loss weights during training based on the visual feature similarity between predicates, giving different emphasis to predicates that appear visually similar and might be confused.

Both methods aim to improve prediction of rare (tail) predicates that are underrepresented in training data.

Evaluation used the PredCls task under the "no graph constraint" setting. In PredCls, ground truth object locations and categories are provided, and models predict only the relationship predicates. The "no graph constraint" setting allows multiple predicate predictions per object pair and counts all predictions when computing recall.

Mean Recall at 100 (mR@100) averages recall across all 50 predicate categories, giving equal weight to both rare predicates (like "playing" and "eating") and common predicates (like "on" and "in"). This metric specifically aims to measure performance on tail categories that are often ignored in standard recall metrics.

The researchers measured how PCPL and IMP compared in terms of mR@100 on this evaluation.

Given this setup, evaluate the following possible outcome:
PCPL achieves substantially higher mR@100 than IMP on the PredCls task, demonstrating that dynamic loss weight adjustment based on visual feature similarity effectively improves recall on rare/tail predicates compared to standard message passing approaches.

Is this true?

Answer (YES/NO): YES